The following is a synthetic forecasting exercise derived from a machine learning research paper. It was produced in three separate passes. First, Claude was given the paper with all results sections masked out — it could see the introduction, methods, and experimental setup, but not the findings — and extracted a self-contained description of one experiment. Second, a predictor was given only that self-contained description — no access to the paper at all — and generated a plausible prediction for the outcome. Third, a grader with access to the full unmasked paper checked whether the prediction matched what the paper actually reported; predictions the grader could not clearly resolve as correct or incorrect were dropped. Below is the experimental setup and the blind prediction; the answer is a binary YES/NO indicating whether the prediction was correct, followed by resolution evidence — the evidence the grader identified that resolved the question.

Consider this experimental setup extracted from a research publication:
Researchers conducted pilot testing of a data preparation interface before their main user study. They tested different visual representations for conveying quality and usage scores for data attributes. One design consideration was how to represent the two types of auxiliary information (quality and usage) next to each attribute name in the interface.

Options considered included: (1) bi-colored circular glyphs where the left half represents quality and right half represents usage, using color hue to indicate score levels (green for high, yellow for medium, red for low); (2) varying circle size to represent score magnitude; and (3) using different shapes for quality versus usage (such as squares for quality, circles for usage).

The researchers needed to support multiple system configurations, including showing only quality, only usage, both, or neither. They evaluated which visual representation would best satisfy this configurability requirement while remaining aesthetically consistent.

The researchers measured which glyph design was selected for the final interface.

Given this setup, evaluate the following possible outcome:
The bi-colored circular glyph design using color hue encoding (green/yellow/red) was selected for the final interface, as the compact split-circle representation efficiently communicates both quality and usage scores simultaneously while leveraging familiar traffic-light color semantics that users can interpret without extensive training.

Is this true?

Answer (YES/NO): YES